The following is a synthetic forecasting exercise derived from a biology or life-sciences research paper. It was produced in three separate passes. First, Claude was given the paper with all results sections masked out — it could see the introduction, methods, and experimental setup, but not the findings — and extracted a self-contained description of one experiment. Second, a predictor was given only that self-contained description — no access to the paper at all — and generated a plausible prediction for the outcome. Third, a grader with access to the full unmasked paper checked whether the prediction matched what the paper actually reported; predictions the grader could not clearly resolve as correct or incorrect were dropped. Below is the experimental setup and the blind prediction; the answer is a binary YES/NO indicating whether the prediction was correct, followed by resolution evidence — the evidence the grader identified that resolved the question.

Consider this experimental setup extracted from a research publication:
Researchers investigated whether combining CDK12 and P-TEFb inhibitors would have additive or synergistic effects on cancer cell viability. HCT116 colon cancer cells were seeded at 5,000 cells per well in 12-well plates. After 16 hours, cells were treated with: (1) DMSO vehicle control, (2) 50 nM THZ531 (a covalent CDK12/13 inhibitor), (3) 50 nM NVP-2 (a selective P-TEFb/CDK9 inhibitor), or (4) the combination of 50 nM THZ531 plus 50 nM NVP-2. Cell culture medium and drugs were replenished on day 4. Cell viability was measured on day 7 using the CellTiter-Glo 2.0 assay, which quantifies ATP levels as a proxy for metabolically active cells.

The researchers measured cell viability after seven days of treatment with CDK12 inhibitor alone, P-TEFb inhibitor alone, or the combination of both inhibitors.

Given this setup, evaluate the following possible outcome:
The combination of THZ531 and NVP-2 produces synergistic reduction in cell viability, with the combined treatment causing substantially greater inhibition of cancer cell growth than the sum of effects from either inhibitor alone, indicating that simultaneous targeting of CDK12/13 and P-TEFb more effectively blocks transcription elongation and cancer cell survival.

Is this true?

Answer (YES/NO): YES